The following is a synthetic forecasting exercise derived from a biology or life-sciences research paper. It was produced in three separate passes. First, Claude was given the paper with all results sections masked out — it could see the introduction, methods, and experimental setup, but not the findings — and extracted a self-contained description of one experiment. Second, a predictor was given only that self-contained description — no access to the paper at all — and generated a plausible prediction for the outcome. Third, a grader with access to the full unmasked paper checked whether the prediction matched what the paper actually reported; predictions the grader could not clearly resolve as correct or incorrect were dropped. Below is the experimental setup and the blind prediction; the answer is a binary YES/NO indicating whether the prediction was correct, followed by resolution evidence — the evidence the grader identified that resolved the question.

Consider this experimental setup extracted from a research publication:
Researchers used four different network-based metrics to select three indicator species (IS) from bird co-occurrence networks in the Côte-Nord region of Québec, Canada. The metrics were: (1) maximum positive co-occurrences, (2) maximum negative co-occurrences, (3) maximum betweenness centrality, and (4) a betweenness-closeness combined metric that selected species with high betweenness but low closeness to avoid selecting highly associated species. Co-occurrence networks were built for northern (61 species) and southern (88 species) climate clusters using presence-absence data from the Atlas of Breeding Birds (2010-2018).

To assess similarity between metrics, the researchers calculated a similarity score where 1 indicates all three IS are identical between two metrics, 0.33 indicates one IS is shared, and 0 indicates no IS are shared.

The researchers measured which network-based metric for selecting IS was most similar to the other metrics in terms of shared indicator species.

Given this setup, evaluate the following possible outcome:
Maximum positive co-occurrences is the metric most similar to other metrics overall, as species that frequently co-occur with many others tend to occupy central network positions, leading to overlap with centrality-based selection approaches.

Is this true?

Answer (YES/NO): NO